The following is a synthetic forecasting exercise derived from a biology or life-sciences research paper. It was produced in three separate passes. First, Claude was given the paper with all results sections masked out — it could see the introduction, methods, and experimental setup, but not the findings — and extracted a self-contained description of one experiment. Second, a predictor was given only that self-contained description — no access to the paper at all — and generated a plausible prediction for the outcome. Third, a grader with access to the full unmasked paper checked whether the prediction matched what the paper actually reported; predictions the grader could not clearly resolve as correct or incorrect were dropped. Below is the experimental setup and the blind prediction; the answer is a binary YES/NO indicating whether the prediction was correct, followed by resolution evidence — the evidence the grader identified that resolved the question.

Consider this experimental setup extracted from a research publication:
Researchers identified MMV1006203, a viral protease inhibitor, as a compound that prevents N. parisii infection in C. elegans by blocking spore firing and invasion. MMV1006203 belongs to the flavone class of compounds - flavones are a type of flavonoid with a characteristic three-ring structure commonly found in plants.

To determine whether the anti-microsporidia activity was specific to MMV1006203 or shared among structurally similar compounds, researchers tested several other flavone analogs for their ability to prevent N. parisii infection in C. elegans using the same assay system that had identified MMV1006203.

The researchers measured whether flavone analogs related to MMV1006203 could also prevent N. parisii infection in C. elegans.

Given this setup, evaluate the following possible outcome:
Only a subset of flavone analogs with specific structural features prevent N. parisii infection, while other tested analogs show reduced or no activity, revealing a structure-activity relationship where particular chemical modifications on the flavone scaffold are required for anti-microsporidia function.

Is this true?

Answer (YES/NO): NO